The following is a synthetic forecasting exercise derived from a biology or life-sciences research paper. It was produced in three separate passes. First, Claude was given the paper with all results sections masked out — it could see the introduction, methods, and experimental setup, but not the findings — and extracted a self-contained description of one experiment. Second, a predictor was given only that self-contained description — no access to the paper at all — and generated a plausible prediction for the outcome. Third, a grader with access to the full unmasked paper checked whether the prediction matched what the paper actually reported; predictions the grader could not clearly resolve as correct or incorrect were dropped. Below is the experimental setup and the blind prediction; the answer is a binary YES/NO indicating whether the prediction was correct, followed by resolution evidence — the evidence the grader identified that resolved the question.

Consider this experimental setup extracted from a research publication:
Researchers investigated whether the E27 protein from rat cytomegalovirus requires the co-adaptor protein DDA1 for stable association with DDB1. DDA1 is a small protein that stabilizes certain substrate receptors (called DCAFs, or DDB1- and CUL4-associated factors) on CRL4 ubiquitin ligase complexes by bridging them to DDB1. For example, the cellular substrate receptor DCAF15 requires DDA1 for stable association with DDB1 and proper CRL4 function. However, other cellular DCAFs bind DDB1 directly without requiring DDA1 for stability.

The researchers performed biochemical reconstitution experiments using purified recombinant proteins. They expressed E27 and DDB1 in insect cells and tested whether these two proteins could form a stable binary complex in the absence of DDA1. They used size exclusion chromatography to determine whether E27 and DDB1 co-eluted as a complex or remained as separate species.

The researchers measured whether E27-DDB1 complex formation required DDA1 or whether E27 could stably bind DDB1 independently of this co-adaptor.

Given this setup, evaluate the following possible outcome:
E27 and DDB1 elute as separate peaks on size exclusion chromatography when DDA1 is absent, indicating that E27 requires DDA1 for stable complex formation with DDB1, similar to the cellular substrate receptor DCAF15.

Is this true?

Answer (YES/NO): NO